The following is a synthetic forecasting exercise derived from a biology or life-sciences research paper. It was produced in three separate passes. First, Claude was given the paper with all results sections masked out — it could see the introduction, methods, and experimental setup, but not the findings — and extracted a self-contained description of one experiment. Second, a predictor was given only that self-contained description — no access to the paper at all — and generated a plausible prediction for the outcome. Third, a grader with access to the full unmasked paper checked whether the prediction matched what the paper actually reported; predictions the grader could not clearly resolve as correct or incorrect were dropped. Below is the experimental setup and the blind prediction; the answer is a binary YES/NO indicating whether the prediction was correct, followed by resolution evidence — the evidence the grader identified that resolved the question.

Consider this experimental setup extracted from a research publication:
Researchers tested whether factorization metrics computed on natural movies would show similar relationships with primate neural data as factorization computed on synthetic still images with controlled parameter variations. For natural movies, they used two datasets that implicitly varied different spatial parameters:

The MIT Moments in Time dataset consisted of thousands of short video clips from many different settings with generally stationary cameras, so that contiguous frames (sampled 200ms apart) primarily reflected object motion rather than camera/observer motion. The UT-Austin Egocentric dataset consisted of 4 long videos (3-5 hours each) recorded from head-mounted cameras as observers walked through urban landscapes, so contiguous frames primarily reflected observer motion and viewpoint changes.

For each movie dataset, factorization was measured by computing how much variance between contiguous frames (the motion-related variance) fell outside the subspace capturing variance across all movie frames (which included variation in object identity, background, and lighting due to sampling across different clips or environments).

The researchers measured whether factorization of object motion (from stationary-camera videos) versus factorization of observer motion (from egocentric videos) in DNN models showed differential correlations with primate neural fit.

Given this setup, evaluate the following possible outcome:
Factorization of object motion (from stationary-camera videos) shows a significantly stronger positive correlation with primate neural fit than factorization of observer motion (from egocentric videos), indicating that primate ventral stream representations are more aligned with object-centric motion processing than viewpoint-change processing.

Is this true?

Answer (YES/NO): NO